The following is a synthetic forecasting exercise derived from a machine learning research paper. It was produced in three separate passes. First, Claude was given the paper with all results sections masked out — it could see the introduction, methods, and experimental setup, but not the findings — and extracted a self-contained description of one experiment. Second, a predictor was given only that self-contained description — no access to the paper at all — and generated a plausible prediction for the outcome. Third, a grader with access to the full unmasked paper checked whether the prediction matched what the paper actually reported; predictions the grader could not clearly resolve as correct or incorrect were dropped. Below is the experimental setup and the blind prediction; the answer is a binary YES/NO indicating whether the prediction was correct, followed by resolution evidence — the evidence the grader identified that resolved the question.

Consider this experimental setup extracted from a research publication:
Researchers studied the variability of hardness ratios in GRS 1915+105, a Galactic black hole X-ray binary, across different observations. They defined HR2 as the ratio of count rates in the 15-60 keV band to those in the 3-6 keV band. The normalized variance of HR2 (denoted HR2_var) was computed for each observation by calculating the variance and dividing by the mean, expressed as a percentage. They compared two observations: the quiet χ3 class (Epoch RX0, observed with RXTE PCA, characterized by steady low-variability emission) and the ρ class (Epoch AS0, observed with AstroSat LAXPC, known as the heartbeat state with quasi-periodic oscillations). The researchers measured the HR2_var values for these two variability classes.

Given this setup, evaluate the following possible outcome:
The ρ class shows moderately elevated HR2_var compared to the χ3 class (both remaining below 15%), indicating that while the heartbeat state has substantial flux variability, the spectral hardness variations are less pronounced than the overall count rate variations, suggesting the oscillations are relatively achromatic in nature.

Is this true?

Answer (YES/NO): NO